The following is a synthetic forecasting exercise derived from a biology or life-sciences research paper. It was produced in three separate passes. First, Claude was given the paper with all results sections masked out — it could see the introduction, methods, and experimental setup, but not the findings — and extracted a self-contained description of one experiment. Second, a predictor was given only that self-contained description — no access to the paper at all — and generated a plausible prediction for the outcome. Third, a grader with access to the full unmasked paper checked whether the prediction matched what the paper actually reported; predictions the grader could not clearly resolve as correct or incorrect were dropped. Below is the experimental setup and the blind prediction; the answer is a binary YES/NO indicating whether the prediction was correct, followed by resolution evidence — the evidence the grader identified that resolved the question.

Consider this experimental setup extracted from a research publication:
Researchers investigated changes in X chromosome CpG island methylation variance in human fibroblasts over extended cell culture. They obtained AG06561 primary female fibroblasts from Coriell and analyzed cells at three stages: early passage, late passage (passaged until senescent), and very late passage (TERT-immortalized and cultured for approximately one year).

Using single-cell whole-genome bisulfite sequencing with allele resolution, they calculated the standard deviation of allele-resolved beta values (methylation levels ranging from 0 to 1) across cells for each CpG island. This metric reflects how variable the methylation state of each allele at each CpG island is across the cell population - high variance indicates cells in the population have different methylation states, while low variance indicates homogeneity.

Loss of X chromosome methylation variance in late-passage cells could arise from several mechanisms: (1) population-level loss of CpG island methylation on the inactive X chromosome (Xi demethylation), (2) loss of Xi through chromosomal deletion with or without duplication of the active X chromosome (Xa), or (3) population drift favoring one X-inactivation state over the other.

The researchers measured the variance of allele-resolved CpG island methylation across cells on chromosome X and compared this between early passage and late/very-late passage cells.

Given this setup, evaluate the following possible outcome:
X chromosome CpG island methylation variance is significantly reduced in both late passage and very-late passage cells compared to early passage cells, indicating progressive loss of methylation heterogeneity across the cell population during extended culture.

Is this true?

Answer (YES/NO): YES